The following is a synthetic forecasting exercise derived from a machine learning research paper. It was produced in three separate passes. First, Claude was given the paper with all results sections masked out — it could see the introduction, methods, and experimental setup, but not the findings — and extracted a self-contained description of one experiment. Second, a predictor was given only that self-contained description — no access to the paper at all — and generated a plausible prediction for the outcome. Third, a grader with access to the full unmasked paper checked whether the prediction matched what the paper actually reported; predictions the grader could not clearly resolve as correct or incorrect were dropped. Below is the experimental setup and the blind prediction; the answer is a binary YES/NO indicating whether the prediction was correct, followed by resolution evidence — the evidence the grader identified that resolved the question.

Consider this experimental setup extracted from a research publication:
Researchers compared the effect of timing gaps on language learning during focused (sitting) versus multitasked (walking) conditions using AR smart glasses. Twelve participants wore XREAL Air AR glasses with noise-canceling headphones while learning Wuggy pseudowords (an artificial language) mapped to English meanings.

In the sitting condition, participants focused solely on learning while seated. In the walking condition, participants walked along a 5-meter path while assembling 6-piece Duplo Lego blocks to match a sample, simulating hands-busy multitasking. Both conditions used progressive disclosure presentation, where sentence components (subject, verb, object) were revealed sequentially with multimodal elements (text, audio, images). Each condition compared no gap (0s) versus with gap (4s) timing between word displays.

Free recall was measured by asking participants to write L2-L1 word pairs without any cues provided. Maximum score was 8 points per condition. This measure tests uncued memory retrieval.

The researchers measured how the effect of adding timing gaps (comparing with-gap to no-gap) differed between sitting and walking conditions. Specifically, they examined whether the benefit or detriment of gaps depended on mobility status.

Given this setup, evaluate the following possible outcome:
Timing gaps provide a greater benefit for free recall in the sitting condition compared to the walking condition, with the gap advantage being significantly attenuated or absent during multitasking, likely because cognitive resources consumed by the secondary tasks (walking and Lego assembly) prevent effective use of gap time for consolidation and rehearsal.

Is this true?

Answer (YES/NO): NO